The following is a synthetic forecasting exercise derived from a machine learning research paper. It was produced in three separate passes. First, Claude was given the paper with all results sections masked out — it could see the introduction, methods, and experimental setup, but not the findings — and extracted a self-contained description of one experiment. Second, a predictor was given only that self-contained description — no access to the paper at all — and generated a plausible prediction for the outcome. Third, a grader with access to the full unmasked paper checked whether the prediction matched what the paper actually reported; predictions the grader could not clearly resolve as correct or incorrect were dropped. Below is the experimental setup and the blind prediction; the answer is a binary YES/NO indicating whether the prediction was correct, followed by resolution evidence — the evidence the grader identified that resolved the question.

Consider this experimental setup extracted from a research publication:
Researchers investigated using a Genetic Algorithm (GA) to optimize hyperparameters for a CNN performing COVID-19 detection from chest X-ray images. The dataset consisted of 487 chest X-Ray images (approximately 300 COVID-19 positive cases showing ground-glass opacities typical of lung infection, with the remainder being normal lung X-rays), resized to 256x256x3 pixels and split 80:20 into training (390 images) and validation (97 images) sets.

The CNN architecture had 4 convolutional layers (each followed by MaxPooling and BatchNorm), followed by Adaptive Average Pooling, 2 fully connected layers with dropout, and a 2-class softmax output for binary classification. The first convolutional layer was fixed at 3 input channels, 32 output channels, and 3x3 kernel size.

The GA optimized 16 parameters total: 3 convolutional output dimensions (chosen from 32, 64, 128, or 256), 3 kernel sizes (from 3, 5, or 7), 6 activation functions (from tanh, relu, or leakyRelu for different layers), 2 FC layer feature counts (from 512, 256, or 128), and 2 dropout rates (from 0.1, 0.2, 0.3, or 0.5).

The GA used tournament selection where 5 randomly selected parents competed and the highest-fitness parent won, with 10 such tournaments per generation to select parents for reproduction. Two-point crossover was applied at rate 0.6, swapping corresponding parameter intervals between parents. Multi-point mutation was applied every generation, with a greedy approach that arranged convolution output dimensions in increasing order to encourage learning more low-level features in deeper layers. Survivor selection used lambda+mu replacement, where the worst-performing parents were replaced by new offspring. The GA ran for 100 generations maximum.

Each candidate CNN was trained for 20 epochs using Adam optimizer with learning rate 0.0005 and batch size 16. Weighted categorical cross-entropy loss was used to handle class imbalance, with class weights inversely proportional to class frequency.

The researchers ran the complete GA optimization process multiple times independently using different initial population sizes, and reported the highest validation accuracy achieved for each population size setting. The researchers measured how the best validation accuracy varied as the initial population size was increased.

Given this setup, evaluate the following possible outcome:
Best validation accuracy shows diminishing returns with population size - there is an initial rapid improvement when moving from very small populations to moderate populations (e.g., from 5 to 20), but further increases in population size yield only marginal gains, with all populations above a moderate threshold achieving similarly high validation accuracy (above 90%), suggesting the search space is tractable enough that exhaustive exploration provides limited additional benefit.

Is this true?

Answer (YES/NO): NO